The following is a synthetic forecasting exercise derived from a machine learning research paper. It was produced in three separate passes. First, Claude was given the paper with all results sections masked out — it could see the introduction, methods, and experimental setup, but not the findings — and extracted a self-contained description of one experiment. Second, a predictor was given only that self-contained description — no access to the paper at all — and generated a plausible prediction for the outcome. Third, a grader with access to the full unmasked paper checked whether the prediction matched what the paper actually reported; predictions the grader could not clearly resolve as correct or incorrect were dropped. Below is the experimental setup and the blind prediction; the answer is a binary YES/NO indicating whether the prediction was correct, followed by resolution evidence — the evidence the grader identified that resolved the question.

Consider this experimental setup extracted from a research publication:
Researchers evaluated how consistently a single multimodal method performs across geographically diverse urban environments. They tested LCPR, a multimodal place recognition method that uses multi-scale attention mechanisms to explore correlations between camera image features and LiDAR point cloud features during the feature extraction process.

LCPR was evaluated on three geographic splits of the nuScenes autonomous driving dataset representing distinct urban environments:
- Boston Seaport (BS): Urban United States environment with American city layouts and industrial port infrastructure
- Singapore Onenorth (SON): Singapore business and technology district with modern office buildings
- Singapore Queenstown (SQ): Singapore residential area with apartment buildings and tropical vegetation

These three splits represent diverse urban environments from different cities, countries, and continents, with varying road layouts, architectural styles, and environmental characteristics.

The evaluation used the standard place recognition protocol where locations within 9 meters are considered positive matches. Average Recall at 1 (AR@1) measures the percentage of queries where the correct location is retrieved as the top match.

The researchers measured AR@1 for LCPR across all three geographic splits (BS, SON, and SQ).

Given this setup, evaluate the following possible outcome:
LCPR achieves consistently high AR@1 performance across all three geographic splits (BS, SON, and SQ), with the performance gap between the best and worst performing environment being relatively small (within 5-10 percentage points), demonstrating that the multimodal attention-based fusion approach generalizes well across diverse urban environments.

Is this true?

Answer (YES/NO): YES